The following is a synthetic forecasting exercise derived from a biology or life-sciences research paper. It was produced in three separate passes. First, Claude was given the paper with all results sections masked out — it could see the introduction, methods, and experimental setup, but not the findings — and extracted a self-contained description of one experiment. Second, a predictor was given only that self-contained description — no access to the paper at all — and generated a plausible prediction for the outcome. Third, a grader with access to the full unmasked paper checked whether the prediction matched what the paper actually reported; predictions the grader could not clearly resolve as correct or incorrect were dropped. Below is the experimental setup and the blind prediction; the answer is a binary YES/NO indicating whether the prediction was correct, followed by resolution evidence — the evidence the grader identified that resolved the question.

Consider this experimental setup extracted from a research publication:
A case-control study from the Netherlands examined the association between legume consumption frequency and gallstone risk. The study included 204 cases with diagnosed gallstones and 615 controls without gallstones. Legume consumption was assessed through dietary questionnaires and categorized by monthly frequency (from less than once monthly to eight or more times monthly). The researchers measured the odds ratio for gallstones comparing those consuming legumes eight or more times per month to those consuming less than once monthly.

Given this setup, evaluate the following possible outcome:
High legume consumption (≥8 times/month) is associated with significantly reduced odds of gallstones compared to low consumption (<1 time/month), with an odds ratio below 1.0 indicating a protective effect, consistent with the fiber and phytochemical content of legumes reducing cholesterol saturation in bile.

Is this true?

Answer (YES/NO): YES